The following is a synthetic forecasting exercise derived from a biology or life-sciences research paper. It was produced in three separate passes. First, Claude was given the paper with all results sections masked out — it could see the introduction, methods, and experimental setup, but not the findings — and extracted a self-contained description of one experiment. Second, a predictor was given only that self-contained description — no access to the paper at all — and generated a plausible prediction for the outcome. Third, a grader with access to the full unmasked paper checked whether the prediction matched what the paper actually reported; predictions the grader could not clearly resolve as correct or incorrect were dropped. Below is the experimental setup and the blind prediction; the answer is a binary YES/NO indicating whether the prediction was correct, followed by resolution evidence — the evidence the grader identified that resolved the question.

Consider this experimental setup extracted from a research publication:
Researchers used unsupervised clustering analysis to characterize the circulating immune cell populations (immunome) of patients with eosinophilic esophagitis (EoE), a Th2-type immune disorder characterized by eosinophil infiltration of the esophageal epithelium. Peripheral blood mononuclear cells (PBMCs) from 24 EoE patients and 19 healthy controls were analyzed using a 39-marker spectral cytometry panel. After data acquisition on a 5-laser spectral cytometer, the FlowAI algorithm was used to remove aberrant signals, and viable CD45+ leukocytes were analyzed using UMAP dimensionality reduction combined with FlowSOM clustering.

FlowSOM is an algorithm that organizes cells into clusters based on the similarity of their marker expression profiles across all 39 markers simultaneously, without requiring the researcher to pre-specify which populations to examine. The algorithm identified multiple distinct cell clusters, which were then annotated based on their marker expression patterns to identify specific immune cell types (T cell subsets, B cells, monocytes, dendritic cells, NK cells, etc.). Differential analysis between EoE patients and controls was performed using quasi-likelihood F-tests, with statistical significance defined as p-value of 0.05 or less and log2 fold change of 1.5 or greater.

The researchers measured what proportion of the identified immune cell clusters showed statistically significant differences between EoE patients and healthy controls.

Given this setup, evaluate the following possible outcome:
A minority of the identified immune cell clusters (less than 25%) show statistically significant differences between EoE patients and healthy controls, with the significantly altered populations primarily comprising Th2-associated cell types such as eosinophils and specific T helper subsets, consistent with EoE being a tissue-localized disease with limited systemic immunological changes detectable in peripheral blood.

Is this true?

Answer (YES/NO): NO